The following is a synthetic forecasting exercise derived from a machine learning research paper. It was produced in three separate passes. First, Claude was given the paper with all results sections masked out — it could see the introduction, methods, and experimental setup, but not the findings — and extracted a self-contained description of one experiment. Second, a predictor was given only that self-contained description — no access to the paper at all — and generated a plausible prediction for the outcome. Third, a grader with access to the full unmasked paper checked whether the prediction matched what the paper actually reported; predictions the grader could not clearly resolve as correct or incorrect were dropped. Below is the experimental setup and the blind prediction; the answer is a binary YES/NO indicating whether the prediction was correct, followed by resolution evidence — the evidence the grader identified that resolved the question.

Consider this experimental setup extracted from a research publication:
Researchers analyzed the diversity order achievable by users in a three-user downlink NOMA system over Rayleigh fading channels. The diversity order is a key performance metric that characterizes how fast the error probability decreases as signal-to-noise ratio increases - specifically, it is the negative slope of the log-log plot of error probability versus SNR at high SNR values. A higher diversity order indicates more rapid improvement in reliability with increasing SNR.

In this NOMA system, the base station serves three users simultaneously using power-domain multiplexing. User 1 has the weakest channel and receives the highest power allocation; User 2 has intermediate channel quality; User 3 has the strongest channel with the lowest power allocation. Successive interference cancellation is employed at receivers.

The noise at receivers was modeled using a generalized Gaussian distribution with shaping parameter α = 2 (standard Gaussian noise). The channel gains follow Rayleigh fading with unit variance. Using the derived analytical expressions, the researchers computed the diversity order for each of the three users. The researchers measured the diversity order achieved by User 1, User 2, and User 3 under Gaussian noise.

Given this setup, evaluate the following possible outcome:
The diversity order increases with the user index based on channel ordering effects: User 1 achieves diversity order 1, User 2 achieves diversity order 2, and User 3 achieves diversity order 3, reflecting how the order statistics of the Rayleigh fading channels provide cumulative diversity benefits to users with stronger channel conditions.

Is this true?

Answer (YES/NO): YES